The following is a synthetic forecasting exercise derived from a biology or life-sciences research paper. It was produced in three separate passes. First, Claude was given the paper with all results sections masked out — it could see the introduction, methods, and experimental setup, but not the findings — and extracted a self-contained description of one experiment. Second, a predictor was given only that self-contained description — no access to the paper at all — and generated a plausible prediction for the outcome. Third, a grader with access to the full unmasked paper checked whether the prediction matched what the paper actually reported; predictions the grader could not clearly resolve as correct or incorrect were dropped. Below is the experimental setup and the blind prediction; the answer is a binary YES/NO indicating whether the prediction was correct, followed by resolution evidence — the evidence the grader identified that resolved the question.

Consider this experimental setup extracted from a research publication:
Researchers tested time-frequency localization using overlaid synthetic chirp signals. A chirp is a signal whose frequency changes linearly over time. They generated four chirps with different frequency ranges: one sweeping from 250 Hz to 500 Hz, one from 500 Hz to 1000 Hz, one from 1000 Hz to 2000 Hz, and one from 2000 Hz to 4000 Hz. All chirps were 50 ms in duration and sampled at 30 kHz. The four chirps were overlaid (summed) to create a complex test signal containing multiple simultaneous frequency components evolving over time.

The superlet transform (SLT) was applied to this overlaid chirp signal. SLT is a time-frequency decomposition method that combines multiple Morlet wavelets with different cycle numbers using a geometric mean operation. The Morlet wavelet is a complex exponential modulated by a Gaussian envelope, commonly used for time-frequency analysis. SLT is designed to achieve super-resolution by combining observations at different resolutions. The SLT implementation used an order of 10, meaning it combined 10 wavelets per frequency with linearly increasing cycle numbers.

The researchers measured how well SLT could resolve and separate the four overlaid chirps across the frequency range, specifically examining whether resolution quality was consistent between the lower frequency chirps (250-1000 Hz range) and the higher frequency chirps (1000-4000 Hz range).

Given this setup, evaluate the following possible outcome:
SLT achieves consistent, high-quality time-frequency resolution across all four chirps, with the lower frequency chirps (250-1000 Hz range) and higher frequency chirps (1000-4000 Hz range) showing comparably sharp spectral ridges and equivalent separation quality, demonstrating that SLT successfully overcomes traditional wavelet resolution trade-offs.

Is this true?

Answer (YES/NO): NO